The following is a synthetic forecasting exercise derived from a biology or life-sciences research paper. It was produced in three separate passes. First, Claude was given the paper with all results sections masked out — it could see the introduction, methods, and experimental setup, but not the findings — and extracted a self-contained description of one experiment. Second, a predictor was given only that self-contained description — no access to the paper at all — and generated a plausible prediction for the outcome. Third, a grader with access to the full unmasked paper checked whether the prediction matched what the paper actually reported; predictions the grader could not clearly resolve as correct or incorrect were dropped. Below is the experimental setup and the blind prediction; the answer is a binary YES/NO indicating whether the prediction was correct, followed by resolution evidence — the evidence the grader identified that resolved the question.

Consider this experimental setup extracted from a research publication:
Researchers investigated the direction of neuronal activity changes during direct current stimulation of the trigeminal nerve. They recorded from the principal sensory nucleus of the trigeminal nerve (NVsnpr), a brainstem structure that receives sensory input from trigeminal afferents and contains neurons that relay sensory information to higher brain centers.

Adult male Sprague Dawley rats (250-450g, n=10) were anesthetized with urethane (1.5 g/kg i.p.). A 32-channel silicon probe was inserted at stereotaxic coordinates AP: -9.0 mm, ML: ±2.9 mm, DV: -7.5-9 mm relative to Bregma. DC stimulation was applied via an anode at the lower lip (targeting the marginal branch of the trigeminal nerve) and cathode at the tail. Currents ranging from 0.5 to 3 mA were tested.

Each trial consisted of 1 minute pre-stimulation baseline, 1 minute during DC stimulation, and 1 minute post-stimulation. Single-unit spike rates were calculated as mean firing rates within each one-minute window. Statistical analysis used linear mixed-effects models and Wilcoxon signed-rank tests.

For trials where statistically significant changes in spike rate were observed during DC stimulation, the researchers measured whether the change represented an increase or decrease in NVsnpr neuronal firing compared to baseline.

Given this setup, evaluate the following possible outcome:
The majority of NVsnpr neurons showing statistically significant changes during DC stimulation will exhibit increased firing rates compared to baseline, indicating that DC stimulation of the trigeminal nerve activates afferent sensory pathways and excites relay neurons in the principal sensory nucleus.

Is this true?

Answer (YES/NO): YES